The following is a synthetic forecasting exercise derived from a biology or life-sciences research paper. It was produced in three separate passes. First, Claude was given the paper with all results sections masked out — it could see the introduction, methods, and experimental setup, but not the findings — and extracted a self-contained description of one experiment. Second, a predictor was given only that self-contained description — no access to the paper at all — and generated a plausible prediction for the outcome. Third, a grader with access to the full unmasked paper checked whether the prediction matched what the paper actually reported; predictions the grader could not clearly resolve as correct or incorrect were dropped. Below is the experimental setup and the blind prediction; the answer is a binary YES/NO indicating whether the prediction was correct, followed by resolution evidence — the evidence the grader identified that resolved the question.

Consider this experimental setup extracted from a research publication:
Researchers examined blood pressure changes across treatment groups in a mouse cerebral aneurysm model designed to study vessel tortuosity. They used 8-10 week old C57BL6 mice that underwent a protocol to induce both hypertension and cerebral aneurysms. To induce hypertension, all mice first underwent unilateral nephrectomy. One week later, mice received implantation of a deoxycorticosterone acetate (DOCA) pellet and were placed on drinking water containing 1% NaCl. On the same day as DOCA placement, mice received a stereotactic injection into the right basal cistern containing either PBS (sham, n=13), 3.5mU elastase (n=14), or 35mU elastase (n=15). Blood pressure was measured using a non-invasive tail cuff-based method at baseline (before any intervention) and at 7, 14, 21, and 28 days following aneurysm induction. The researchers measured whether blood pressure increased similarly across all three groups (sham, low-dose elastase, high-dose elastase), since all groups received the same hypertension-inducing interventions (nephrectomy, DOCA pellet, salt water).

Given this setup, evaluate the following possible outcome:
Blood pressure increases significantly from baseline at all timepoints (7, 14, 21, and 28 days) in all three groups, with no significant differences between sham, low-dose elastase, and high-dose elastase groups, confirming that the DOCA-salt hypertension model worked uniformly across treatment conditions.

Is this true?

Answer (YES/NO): YES